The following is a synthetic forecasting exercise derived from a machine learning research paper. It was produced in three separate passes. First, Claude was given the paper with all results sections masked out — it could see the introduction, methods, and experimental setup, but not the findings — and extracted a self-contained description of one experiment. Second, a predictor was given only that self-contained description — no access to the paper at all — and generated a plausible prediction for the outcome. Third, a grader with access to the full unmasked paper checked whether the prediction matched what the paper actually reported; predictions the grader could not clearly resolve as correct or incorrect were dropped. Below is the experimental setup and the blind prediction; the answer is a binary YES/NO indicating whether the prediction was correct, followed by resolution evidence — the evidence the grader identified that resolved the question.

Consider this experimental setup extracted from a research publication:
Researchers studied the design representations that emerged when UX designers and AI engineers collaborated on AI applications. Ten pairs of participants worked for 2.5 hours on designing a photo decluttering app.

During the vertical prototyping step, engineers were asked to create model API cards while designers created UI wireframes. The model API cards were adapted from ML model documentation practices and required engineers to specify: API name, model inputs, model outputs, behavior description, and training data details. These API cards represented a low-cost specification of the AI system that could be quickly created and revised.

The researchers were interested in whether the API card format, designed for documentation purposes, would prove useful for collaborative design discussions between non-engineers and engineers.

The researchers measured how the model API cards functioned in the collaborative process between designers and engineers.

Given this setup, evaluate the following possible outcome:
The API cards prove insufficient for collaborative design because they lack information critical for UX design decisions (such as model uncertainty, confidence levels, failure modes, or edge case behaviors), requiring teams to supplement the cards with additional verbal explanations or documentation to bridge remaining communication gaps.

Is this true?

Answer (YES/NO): NO